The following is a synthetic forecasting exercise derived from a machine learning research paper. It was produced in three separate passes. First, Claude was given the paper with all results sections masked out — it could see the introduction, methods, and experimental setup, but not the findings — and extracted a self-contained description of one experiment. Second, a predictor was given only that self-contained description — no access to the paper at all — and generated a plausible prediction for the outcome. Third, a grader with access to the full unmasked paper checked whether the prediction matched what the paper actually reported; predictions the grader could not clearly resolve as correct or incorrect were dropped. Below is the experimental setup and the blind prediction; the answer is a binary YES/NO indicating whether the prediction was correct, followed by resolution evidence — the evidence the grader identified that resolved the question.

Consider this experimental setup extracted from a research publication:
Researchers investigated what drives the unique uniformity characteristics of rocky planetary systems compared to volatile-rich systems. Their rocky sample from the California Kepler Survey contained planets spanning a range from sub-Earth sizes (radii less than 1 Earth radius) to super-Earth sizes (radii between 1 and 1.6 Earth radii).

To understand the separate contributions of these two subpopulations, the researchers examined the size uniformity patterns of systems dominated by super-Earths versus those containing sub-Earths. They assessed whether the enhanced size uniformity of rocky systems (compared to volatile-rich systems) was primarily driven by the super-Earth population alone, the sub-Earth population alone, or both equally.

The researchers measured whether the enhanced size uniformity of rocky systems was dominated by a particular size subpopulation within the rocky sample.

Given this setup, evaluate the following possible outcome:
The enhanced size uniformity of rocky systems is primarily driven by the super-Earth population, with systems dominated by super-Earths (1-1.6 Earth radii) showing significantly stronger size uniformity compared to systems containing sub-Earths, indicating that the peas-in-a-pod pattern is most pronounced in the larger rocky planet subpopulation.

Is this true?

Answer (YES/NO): YES